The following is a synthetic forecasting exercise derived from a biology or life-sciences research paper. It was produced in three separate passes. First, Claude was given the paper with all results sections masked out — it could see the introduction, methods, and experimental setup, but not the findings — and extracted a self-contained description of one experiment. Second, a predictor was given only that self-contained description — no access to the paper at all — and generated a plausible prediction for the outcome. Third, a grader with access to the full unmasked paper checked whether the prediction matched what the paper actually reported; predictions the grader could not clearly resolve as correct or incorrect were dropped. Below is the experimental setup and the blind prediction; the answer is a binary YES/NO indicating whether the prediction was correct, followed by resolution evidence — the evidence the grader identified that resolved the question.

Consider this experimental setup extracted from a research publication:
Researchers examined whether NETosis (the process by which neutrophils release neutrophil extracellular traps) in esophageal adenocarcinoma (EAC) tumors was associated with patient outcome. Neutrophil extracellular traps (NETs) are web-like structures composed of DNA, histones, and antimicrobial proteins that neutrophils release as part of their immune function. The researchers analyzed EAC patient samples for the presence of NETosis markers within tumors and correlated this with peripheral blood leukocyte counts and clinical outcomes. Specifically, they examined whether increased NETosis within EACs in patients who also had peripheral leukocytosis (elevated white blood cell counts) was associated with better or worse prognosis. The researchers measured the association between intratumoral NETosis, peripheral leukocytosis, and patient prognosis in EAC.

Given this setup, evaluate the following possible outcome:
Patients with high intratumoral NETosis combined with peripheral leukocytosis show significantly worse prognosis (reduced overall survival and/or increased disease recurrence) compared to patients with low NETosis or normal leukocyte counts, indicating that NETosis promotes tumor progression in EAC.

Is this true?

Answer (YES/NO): YES